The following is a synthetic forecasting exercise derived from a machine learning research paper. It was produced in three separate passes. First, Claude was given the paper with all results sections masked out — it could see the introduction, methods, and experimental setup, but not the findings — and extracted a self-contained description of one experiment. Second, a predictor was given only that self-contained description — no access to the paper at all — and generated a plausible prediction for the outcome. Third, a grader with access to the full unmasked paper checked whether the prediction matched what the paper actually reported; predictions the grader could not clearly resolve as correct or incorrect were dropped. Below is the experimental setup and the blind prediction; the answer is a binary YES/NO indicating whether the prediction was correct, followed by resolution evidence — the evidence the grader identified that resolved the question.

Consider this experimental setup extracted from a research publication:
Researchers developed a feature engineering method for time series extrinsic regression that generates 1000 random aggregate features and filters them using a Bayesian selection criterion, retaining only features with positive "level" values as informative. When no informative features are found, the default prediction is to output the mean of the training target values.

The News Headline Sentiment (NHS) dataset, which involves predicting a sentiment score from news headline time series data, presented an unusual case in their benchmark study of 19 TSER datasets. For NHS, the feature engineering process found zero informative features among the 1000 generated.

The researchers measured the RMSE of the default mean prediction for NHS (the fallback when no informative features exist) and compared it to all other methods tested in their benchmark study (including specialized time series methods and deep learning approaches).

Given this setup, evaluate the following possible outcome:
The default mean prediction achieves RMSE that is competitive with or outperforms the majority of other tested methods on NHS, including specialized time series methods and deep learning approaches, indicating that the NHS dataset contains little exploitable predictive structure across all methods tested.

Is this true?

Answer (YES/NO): YES